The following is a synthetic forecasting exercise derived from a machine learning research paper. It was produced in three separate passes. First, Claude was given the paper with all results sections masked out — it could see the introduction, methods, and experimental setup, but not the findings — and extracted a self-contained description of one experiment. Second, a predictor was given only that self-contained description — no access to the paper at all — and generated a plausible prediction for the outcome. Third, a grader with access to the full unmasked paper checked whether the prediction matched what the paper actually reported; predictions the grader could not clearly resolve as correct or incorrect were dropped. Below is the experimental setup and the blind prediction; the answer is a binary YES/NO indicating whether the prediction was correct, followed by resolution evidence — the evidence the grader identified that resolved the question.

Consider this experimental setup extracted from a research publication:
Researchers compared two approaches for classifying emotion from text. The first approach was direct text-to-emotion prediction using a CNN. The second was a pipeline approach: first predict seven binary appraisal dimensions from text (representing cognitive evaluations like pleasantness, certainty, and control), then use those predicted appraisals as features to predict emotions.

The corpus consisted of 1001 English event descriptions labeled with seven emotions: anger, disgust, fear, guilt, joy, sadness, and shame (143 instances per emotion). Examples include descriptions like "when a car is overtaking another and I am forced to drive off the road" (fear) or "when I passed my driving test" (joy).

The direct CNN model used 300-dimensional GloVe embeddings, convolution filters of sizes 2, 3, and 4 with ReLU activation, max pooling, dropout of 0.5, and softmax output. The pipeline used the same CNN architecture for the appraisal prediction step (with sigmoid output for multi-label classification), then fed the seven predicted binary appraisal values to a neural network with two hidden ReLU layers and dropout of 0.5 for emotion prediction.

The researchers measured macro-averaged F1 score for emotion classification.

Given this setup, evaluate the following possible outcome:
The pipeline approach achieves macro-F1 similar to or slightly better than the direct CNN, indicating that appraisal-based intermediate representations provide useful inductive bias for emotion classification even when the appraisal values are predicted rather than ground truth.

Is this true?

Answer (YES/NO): NO